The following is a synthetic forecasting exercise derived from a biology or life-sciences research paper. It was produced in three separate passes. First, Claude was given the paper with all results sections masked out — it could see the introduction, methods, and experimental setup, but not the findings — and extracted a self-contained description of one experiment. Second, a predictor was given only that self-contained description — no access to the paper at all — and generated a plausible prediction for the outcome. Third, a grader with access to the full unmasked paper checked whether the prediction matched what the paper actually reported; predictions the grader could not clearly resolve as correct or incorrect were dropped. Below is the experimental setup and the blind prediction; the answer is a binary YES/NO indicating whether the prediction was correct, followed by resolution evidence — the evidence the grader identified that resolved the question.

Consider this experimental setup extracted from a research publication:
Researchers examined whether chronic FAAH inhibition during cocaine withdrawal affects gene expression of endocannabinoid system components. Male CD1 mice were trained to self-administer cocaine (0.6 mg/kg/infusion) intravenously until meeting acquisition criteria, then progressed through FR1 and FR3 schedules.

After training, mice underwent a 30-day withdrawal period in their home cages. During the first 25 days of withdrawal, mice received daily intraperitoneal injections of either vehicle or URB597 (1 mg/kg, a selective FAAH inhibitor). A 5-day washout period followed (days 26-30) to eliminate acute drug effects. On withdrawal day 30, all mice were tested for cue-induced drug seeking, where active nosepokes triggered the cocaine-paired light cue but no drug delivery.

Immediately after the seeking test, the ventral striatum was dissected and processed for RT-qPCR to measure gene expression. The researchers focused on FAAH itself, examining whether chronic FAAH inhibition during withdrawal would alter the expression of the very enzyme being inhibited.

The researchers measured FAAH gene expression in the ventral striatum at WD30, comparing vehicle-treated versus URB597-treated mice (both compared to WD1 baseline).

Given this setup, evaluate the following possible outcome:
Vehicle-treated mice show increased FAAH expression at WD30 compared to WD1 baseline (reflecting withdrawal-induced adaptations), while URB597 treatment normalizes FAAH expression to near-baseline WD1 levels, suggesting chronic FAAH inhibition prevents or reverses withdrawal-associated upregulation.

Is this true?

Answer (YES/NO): YES